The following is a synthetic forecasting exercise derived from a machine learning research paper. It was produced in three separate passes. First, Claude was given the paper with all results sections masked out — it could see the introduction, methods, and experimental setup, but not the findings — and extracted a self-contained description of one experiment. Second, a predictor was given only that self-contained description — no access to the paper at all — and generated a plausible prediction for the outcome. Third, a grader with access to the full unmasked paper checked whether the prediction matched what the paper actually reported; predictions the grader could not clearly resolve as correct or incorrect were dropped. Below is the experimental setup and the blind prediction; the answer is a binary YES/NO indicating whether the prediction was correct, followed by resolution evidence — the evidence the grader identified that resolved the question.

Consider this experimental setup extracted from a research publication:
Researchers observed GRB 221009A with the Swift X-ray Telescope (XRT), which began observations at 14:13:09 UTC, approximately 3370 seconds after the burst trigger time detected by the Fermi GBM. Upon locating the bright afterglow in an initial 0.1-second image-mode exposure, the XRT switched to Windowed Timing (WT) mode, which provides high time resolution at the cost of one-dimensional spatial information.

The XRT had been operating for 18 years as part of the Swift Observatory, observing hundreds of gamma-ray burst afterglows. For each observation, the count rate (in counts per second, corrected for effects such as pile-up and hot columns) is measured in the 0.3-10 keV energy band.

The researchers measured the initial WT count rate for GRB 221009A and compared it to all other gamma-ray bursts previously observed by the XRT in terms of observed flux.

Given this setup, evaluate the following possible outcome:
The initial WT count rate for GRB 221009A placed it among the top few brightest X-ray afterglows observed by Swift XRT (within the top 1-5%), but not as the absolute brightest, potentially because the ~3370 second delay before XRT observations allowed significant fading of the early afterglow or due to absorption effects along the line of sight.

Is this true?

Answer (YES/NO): NO